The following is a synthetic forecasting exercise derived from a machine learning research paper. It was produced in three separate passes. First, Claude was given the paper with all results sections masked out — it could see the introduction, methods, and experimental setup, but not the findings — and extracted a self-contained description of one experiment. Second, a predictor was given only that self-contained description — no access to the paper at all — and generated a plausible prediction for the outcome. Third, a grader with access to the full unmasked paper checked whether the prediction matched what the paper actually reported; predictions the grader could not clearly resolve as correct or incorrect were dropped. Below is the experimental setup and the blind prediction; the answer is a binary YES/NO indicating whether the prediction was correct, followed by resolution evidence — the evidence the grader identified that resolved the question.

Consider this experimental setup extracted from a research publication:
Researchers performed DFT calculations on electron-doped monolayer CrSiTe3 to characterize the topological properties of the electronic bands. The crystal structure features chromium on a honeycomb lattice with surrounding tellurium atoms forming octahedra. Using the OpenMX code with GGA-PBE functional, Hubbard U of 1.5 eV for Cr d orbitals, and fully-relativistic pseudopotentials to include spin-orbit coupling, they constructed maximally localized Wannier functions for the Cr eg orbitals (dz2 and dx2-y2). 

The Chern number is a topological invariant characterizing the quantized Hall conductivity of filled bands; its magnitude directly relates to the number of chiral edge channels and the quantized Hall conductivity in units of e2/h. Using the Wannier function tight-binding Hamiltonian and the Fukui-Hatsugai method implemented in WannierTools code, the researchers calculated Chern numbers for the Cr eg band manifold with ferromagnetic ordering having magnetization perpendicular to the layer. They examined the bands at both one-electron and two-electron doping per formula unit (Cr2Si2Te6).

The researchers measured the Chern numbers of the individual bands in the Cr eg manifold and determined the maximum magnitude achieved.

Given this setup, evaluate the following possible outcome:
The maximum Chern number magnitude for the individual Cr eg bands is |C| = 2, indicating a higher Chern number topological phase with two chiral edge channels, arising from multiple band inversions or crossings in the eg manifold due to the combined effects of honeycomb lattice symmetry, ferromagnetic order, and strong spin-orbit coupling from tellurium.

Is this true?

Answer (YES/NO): NO